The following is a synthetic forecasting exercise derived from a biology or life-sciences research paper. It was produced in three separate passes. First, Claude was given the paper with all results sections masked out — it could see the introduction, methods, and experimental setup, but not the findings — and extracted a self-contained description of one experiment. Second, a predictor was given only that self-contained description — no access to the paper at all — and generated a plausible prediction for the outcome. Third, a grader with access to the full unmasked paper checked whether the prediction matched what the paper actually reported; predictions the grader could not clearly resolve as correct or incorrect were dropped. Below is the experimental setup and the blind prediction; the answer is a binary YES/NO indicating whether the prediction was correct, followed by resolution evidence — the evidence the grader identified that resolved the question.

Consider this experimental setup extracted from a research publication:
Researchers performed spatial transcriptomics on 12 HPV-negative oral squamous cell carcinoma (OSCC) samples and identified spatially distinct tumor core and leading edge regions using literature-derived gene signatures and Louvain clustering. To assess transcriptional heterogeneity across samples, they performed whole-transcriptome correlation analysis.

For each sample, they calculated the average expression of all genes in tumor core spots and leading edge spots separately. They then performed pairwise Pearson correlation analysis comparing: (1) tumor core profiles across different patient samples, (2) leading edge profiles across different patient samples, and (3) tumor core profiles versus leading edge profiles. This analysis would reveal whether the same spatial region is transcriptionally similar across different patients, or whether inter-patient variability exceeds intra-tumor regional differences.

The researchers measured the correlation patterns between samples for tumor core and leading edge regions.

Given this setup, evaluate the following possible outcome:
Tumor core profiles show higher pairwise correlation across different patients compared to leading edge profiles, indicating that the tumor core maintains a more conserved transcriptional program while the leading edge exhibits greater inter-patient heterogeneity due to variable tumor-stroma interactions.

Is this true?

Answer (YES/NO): NO